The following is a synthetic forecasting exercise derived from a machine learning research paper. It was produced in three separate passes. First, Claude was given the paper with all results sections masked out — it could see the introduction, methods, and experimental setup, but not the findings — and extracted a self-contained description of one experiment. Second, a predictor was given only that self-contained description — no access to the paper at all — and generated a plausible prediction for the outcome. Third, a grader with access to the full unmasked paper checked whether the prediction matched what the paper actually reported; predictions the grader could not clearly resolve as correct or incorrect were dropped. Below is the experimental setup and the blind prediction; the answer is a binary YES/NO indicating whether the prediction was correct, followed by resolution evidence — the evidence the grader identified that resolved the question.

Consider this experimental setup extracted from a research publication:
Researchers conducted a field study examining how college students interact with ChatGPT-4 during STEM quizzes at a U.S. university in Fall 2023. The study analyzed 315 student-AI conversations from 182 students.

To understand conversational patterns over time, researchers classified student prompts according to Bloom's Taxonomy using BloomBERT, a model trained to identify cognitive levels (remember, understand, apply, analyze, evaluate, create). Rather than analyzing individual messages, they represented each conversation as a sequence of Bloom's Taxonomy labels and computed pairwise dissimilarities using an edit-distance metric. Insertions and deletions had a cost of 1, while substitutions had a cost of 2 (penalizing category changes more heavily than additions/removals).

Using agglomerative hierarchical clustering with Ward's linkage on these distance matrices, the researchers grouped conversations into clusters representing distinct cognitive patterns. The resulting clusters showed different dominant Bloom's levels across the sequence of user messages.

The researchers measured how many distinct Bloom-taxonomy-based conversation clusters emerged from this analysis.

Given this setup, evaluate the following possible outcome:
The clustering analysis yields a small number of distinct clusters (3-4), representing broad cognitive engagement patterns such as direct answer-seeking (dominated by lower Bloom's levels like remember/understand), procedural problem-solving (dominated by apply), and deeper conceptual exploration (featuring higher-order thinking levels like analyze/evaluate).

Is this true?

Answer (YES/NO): NO